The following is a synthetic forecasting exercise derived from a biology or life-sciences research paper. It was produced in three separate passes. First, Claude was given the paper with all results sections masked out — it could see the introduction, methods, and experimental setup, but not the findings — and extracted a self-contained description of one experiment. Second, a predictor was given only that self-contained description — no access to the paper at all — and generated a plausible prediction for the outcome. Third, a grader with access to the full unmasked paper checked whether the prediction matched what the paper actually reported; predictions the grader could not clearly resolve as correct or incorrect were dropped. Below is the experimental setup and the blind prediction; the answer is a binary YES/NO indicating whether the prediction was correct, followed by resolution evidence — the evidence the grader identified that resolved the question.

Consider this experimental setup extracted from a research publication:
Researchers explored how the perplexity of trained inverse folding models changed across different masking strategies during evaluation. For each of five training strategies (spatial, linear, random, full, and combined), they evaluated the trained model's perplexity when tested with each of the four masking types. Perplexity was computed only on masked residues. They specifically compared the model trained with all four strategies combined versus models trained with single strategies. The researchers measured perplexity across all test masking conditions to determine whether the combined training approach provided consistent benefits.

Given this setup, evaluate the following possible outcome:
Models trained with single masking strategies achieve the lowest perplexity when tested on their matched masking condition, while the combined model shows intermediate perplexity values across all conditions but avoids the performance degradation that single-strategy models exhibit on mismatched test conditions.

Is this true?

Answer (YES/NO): NO